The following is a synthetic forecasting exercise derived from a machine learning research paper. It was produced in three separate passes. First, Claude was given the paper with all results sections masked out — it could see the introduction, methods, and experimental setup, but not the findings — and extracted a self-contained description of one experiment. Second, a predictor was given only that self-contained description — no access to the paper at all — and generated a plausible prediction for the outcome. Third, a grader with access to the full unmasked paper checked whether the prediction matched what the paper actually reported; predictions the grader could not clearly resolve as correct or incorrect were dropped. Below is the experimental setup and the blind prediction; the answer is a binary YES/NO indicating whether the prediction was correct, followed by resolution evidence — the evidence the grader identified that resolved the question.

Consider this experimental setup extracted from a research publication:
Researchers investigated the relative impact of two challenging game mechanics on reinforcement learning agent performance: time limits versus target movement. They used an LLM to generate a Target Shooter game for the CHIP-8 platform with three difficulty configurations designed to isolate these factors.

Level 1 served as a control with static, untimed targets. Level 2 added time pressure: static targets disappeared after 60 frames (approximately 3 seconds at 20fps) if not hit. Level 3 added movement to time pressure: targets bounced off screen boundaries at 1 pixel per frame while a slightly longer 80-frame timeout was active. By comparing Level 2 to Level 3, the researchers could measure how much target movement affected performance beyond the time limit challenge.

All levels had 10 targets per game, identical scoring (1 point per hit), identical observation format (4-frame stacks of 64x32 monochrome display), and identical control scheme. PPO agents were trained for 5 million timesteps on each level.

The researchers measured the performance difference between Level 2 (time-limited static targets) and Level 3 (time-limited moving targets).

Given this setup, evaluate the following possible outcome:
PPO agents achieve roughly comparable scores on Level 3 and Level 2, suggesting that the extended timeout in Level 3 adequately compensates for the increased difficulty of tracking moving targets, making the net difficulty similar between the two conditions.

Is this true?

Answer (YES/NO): NO